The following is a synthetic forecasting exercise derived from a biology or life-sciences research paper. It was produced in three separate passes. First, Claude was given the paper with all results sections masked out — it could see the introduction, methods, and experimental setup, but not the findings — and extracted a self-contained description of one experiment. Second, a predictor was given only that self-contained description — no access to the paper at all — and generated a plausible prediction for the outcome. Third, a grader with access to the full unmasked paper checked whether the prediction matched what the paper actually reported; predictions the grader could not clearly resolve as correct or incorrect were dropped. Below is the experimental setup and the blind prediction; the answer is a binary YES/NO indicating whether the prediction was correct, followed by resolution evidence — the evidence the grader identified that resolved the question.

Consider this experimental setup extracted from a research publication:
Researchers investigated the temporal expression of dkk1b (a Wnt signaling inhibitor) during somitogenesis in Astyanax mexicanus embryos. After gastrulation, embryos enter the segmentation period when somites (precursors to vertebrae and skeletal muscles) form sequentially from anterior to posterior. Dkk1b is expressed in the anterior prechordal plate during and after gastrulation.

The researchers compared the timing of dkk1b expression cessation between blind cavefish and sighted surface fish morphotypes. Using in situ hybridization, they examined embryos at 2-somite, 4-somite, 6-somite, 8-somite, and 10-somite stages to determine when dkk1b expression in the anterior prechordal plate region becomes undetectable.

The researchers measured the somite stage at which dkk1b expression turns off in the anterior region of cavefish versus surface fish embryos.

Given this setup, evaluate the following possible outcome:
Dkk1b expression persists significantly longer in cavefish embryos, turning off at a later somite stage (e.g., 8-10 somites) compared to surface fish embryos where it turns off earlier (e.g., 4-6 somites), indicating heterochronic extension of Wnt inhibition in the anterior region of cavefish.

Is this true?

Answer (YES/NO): NO